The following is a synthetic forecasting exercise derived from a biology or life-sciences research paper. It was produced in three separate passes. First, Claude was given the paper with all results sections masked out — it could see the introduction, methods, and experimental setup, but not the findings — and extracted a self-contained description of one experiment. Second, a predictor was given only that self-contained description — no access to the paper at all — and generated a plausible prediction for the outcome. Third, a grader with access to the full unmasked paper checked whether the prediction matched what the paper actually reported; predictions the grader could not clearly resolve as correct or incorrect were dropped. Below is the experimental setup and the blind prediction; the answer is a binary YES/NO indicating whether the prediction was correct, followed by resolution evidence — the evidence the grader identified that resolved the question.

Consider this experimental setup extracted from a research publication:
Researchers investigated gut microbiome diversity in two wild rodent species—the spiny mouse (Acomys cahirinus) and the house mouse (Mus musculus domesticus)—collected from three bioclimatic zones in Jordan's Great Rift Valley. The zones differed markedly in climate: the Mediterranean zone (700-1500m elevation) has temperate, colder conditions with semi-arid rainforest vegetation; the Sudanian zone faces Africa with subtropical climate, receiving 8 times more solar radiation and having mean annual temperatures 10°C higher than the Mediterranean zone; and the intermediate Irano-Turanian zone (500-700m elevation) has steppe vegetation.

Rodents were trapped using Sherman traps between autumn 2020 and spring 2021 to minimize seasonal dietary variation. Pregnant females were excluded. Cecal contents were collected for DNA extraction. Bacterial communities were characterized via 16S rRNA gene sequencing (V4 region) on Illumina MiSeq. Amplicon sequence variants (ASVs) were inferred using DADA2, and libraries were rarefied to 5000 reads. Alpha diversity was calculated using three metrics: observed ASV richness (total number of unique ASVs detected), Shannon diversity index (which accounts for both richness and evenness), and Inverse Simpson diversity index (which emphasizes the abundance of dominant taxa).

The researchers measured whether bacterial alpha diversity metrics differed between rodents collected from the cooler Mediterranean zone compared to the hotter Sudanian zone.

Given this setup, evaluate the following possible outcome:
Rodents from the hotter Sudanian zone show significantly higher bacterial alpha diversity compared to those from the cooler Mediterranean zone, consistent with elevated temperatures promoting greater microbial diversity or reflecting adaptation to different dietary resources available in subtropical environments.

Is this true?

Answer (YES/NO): NO